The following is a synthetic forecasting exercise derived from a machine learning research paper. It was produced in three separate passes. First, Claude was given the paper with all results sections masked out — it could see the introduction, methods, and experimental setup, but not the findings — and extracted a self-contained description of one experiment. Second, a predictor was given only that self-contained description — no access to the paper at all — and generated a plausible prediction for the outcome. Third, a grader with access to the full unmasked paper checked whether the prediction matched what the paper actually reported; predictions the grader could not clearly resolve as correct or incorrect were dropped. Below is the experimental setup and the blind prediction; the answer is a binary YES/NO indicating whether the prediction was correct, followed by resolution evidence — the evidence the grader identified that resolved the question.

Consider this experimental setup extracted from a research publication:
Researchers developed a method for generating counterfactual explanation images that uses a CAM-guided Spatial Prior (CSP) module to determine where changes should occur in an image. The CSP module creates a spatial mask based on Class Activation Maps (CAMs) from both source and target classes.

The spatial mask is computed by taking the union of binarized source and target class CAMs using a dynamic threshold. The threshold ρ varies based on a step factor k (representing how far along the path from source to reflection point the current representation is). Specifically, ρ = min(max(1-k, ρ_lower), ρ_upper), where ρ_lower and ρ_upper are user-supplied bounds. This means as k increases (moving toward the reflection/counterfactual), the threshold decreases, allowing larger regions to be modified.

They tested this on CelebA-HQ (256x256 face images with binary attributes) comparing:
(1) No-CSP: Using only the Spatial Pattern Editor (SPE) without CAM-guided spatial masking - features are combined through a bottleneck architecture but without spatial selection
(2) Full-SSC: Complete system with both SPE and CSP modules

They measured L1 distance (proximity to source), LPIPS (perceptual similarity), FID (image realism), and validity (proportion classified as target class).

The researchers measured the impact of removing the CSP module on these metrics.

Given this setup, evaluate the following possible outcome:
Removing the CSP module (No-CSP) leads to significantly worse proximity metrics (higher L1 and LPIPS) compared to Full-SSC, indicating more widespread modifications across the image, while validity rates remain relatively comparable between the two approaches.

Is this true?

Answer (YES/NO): NO